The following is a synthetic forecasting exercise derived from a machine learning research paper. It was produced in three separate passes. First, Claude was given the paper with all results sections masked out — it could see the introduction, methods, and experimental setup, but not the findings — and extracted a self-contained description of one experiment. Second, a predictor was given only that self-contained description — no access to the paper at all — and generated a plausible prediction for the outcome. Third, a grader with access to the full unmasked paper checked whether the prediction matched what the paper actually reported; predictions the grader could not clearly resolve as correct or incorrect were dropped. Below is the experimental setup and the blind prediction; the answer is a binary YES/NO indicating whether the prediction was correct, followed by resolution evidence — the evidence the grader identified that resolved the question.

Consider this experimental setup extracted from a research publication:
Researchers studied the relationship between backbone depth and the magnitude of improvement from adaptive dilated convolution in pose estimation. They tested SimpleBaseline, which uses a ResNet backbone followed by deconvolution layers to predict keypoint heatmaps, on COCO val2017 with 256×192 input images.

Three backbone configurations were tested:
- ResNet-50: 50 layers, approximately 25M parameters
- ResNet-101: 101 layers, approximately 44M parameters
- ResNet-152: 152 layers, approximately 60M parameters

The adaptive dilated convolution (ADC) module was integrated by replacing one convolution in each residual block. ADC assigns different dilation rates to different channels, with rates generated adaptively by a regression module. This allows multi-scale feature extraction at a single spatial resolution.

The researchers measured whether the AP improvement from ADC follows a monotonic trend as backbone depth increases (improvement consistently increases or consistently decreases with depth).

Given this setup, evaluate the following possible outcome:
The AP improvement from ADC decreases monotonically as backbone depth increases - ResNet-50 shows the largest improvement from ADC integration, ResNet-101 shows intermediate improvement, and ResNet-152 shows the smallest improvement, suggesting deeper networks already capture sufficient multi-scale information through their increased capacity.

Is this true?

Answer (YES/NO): YES